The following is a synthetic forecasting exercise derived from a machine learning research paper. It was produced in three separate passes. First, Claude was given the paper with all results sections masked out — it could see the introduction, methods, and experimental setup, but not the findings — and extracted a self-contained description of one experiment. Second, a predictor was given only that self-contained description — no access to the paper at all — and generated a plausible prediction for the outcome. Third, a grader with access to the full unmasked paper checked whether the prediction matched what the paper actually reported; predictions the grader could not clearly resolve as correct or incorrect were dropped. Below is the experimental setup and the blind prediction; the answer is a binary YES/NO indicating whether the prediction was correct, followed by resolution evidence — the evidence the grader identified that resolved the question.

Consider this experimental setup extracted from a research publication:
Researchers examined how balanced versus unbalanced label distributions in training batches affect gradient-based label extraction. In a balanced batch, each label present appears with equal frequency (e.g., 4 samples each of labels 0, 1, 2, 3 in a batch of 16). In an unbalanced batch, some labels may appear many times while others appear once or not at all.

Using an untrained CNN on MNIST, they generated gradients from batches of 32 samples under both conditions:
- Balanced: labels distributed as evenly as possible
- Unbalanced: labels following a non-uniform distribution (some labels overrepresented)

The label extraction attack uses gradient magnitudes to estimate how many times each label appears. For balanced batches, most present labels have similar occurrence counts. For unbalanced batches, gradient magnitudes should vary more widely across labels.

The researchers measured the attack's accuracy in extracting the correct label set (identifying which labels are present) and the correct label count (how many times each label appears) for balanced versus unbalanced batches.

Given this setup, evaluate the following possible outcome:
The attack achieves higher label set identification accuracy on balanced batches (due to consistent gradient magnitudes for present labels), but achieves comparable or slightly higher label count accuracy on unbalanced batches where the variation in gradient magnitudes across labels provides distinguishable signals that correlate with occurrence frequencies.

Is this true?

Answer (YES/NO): NO